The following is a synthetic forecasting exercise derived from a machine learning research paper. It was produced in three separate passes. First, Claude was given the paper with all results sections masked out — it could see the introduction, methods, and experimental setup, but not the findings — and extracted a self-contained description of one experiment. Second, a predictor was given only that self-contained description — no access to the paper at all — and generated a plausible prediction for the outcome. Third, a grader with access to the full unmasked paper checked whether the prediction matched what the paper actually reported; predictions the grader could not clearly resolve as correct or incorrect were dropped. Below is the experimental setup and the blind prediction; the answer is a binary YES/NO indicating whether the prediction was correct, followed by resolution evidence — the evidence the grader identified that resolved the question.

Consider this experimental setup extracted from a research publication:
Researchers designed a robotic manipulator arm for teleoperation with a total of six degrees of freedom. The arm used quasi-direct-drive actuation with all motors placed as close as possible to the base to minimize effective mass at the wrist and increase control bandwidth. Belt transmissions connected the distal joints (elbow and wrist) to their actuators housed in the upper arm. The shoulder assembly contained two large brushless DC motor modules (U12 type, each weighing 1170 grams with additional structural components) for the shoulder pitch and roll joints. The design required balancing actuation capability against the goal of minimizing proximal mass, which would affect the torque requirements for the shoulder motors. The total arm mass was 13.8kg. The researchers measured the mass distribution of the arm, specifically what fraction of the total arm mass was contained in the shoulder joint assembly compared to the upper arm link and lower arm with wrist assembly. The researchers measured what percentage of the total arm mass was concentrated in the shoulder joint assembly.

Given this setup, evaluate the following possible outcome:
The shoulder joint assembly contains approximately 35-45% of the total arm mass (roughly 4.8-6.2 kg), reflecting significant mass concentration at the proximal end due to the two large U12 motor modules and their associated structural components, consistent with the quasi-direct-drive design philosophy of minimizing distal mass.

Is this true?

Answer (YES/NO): NO